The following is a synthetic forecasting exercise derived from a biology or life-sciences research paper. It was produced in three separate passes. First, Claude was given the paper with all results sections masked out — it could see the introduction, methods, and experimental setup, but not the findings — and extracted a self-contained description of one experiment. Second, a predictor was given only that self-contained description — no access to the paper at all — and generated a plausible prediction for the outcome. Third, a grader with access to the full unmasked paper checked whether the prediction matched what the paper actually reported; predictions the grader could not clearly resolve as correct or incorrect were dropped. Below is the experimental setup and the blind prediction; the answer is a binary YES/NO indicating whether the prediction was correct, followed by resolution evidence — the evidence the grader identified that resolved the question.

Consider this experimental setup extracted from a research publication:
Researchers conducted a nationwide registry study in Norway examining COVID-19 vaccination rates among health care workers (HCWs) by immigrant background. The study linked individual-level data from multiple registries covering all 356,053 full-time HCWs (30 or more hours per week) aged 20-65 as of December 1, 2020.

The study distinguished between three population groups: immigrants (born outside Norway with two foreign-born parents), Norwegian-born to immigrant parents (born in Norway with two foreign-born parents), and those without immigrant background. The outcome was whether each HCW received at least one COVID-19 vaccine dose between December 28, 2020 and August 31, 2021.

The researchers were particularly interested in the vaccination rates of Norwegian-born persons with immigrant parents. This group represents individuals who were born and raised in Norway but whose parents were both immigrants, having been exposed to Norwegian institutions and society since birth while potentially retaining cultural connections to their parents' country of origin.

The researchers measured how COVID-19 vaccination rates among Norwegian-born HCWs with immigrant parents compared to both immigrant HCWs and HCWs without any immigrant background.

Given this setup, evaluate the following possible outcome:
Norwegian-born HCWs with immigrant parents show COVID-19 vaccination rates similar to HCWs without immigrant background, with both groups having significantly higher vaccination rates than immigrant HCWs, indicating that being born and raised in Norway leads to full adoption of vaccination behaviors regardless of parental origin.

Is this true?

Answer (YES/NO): NO